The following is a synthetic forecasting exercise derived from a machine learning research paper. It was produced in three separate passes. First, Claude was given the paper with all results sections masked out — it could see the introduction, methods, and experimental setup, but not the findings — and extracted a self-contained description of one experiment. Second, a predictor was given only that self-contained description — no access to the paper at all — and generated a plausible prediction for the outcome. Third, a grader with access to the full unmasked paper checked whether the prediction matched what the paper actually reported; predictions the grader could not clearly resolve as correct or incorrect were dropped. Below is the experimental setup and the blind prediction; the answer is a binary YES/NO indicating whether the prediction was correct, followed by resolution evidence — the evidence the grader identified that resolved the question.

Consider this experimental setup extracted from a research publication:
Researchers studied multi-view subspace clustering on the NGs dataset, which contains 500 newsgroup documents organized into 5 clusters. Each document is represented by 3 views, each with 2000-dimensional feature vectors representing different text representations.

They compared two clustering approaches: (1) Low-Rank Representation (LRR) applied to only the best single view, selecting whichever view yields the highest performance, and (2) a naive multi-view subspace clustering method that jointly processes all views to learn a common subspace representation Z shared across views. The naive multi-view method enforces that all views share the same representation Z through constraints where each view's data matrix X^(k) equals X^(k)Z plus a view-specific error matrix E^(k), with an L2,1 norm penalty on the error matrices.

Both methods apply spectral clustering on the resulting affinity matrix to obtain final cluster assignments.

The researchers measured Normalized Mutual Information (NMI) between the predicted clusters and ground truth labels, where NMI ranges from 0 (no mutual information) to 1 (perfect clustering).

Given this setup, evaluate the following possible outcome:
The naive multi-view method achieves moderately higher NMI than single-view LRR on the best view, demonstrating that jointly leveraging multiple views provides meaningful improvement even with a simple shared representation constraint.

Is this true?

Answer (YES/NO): NO